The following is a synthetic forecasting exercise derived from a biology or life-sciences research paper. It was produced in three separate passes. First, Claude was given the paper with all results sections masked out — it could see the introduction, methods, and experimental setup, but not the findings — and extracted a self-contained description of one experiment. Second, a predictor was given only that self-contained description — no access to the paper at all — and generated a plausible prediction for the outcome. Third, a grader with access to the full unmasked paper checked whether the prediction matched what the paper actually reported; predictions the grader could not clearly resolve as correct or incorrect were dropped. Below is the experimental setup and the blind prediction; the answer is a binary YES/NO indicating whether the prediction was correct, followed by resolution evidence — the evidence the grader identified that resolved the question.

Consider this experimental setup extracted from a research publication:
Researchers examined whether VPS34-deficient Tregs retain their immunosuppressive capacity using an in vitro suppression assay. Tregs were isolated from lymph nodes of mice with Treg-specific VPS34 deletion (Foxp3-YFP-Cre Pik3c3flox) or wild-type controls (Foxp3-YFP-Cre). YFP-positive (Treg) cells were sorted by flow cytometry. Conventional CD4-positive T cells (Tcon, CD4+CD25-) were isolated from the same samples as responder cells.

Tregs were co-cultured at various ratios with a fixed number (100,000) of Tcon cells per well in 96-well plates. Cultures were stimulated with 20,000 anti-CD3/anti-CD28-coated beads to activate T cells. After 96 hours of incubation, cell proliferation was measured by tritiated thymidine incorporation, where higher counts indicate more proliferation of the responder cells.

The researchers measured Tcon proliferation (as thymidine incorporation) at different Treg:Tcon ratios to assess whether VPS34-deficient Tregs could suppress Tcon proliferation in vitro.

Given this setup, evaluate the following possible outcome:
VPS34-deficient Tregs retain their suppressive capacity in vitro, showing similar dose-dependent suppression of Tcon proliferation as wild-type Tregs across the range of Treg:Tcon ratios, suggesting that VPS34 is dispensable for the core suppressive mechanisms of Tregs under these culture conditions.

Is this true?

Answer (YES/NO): NO